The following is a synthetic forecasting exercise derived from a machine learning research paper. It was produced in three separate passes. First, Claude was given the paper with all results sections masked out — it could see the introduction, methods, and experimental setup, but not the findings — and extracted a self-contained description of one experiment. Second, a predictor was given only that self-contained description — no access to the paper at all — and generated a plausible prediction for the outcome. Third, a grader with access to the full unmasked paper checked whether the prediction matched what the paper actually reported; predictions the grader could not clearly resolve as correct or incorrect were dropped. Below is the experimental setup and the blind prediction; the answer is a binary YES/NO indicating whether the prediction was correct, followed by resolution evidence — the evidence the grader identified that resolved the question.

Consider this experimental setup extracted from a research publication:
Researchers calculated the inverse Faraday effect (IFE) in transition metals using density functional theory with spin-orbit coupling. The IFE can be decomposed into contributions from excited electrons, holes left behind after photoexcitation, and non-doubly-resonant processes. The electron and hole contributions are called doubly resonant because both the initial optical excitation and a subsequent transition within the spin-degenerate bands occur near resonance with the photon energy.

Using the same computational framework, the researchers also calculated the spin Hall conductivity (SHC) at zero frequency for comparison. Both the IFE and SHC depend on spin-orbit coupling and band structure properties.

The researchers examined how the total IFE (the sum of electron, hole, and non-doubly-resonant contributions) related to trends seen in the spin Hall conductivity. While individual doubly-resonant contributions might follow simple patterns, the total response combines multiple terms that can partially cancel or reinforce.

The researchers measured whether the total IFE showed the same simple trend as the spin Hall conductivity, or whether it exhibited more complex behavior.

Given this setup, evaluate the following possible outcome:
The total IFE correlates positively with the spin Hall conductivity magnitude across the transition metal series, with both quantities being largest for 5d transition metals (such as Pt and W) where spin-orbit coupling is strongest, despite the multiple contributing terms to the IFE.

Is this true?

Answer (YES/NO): NO